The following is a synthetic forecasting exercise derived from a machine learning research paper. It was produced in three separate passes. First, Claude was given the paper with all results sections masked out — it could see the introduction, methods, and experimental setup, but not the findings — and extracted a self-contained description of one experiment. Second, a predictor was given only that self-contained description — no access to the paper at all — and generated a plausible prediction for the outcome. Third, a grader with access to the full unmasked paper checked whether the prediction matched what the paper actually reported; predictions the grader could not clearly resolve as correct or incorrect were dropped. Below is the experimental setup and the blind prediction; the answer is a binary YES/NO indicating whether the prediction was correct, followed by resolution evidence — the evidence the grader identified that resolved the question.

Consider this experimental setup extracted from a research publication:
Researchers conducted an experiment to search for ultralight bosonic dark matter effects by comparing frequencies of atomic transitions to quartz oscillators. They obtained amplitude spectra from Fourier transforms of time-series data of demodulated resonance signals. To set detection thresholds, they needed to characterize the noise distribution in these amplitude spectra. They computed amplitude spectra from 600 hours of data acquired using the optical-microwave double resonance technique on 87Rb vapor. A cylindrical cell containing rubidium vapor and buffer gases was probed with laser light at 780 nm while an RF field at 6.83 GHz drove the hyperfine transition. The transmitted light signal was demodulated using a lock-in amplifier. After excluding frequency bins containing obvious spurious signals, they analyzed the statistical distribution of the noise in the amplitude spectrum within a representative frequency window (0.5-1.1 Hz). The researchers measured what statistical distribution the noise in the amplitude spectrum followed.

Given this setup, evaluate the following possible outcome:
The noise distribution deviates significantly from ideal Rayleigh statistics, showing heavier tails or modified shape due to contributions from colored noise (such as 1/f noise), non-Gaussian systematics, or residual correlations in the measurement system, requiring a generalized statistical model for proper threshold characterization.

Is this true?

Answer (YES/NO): NO